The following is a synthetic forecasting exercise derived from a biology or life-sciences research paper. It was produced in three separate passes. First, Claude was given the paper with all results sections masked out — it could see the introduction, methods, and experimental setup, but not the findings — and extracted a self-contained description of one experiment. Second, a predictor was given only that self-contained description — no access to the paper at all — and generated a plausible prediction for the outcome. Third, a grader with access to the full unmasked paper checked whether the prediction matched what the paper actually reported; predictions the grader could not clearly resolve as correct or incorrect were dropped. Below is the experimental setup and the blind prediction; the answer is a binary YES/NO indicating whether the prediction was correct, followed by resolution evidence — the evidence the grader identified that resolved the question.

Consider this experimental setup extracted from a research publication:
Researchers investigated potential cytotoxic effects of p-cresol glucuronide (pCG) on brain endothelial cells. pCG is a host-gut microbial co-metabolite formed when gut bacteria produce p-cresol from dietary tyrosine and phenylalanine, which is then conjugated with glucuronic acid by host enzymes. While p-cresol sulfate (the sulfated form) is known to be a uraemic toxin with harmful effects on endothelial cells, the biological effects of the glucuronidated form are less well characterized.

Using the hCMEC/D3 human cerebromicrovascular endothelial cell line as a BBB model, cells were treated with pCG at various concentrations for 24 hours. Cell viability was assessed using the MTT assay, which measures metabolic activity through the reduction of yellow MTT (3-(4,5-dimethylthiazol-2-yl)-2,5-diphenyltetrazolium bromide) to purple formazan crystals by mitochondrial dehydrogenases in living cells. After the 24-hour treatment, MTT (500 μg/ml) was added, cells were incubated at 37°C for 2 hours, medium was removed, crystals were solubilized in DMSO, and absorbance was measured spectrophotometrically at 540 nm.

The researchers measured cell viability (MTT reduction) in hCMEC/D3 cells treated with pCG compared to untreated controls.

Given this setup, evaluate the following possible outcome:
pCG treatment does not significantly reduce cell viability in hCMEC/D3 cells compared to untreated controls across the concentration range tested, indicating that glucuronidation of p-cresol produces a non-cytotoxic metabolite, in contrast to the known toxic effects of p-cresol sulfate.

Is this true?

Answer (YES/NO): YES